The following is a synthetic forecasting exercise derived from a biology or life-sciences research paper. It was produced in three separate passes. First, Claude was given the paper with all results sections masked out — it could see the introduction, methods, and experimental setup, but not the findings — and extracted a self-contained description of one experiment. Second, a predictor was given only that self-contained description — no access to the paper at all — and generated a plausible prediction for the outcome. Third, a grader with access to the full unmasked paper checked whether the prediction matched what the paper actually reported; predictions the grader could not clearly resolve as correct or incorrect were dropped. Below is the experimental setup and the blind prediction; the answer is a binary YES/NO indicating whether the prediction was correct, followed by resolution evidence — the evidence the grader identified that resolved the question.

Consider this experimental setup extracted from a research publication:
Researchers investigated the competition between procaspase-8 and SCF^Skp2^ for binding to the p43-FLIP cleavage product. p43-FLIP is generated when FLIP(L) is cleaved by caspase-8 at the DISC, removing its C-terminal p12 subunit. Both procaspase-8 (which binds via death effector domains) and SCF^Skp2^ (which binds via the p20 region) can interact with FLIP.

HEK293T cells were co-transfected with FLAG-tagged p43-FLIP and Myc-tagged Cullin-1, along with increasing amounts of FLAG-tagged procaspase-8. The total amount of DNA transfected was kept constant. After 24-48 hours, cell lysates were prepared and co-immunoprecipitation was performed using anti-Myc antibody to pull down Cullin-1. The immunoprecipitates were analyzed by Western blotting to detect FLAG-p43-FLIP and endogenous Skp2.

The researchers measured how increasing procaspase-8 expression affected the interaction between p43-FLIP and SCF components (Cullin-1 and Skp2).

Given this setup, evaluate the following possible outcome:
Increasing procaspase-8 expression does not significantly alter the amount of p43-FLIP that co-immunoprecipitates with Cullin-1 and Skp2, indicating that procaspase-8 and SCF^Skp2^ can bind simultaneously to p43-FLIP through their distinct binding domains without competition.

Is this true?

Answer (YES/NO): NO